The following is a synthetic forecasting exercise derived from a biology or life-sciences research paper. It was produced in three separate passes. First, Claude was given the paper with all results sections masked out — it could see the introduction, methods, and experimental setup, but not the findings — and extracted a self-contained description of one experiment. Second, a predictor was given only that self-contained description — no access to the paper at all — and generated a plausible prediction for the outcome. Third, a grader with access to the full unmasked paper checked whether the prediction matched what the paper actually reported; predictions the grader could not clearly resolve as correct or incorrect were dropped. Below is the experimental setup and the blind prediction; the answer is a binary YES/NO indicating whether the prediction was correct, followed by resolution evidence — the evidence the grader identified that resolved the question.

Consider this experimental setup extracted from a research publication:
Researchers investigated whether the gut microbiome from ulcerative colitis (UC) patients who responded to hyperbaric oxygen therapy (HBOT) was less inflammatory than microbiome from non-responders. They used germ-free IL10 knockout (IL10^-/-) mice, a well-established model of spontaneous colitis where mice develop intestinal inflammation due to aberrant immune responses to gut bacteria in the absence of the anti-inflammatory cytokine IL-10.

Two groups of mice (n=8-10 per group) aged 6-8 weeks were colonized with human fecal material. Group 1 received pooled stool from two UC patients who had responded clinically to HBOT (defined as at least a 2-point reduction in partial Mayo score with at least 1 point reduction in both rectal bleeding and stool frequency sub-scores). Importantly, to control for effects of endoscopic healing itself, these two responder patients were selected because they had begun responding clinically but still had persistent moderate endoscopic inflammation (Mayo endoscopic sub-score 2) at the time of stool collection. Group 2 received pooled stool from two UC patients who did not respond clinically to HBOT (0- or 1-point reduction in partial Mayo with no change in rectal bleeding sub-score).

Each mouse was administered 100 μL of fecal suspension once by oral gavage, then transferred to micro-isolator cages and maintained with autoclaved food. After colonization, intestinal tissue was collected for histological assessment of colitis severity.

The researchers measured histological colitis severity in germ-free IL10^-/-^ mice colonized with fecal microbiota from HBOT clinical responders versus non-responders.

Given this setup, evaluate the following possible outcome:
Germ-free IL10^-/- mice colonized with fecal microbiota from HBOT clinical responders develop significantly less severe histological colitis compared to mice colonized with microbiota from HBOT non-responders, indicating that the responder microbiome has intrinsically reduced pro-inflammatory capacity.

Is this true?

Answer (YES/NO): YES